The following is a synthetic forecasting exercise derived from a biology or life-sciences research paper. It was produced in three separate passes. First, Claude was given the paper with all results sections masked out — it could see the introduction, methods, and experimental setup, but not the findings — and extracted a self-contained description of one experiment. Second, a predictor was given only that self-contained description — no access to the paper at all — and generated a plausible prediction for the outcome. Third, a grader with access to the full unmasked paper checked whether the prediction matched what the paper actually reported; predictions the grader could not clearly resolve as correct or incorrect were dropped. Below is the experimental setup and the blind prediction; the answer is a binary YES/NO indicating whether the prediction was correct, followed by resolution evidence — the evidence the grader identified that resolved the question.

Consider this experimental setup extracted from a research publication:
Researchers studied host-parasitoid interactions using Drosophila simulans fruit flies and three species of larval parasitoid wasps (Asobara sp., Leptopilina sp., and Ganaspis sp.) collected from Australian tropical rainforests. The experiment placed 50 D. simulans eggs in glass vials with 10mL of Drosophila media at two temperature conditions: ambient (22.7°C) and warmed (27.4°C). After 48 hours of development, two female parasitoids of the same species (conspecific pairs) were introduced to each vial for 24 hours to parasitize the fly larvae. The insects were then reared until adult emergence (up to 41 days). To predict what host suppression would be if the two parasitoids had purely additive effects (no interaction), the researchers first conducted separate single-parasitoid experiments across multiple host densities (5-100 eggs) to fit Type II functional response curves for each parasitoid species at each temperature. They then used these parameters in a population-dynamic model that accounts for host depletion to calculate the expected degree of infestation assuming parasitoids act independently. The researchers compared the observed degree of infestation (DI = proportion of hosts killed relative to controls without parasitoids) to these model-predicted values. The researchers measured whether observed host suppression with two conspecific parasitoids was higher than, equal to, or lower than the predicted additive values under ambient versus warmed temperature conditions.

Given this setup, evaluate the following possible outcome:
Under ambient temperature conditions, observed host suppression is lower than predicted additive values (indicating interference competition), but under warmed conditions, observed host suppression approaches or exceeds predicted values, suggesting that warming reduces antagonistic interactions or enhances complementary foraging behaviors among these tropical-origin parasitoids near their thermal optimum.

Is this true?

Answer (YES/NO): NO